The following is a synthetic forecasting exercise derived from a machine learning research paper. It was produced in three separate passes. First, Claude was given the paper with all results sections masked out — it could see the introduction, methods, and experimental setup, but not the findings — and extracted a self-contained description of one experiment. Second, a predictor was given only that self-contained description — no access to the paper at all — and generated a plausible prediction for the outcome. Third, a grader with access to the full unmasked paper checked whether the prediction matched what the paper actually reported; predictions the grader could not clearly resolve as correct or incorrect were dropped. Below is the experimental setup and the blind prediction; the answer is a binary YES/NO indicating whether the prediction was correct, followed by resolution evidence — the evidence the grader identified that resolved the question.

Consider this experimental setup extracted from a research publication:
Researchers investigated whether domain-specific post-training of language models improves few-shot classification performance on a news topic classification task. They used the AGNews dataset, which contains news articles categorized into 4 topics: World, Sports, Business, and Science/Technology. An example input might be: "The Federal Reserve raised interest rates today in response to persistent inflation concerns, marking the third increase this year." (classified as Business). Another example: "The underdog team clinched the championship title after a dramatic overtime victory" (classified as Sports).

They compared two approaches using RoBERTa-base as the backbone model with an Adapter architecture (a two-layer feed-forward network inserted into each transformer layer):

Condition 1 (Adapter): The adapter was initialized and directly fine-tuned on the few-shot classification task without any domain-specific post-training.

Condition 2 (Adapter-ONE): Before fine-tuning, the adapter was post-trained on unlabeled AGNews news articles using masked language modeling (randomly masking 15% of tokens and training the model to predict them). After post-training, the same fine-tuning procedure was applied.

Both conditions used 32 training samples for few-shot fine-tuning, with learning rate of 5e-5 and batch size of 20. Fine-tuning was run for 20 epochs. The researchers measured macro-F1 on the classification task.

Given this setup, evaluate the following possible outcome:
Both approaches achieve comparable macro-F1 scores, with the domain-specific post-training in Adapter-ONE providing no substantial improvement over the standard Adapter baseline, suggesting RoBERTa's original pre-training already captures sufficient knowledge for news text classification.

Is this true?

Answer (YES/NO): NO